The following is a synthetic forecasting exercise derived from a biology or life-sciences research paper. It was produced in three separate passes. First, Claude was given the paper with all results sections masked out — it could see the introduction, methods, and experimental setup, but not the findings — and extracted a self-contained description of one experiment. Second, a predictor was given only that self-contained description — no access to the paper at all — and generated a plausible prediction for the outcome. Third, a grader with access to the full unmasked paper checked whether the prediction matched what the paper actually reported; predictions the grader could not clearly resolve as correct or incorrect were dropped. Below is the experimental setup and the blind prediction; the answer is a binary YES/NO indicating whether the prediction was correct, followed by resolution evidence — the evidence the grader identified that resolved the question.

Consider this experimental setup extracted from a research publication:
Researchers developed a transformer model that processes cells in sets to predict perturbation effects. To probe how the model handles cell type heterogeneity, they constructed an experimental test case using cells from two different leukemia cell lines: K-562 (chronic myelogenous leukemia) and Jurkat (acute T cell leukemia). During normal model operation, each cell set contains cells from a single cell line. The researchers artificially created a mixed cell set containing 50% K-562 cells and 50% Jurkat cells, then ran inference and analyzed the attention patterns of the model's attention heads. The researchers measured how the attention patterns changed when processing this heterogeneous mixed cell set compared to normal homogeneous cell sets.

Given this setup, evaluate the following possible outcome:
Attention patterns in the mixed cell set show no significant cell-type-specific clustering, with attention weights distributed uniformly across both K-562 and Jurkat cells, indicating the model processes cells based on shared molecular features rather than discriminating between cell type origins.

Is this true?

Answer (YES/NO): NO